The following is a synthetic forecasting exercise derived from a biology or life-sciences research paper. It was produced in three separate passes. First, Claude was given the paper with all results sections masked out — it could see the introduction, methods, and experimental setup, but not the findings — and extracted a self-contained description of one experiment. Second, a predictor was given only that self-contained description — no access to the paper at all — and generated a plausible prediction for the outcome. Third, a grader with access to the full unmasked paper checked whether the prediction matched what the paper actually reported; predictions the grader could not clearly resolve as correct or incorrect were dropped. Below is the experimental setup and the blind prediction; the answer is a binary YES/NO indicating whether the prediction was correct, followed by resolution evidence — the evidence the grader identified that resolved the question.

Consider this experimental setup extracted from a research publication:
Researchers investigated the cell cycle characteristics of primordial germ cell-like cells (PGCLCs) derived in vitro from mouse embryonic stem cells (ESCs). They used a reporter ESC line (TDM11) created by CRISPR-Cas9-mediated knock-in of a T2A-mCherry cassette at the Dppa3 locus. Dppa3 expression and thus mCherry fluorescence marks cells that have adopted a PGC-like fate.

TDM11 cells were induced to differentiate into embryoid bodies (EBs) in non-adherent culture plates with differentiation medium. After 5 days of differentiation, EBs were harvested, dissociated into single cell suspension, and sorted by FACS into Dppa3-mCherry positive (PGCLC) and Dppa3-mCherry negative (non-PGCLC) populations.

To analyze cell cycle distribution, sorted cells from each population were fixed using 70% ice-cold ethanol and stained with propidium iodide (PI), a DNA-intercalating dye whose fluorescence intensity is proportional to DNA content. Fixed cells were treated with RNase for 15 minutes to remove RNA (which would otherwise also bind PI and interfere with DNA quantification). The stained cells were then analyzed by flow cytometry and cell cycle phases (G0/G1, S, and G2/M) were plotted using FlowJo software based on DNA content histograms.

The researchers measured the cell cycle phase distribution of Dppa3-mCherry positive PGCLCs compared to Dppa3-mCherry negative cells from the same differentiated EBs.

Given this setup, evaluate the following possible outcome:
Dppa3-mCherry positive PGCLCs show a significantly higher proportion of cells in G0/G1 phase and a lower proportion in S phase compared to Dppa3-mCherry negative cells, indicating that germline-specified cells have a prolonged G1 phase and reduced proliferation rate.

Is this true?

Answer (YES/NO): NO